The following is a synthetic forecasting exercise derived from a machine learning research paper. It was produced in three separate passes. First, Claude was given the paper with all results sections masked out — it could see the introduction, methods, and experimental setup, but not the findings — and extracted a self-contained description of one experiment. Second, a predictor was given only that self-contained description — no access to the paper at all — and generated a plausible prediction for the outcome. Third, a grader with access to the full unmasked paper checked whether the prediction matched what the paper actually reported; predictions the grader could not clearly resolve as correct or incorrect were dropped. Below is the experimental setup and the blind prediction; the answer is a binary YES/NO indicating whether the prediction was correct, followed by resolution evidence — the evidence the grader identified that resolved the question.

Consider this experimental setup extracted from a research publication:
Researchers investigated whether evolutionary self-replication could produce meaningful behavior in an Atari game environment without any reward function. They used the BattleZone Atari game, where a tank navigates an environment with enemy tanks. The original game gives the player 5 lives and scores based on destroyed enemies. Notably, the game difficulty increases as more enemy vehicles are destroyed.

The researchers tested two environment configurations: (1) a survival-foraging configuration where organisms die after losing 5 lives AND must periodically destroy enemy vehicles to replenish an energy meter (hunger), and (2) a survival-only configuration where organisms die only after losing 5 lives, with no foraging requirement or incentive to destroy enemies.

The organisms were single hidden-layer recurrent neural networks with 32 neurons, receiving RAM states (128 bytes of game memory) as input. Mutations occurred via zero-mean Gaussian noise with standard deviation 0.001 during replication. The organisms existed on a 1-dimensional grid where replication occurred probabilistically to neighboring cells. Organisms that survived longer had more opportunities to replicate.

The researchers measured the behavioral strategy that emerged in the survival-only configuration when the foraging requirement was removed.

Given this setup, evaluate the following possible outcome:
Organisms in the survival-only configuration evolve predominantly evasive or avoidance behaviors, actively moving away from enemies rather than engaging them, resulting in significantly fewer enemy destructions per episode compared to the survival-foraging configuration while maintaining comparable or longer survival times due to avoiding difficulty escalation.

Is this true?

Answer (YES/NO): NO